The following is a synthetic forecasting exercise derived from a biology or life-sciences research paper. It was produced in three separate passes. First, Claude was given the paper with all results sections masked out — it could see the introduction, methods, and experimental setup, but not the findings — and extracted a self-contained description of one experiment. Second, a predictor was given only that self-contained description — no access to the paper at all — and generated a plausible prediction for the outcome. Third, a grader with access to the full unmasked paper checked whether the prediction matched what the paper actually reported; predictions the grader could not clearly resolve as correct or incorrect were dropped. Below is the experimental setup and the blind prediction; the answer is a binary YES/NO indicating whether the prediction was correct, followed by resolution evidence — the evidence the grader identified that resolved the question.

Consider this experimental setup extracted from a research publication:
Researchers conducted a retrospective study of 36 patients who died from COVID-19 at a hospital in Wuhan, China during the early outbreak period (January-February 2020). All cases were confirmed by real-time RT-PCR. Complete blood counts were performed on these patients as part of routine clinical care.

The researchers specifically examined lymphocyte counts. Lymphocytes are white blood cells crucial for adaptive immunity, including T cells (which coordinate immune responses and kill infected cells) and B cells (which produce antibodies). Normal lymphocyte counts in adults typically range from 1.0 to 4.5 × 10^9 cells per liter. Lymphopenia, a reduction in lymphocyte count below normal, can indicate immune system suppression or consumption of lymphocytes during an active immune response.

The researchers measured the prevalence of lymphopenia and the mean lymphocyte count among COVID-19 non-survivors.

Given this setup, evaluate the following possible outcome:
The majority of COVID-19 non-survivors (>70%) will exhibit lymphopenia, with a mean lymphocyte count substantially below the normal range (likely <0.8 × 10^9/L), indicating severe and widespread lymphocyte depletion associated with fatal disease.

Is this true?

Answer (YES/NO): YES